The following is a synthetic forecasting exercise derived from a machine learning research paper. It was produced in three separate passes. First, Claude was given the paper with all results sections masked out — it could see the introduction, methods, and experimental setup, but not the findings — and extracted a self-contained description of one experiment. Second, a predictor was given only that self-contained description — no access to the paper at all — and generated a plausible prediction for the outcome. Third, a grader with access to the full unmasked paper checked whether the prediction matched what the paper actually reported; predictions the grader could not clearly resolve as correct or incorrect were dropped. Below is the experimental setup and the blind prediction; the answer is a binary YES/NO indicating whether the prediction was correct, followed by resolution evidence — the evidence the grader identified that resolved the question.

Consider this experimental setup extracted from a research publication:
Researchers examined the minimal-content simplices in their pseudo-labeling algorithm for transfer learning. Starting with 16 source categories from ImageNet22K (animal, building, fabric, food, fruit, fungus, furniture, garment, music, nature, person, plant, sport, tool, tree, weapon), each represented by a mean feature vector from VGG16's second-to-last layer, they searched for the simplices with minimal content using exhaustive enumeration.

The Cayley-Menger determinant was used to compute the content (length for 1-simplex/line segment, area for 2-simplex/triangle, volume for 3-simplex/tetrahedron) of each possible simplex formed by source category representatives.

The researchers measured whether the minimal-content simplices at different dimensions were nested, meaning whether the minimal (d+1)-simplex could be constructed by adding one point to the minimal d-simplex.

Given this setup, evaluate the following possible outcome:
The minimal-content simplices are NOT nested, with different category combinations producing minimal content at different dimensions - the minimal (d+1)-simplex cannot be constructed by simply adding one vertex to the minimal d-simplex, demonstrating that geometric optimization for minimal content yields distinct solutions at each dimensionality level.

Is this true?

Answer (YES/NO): YES